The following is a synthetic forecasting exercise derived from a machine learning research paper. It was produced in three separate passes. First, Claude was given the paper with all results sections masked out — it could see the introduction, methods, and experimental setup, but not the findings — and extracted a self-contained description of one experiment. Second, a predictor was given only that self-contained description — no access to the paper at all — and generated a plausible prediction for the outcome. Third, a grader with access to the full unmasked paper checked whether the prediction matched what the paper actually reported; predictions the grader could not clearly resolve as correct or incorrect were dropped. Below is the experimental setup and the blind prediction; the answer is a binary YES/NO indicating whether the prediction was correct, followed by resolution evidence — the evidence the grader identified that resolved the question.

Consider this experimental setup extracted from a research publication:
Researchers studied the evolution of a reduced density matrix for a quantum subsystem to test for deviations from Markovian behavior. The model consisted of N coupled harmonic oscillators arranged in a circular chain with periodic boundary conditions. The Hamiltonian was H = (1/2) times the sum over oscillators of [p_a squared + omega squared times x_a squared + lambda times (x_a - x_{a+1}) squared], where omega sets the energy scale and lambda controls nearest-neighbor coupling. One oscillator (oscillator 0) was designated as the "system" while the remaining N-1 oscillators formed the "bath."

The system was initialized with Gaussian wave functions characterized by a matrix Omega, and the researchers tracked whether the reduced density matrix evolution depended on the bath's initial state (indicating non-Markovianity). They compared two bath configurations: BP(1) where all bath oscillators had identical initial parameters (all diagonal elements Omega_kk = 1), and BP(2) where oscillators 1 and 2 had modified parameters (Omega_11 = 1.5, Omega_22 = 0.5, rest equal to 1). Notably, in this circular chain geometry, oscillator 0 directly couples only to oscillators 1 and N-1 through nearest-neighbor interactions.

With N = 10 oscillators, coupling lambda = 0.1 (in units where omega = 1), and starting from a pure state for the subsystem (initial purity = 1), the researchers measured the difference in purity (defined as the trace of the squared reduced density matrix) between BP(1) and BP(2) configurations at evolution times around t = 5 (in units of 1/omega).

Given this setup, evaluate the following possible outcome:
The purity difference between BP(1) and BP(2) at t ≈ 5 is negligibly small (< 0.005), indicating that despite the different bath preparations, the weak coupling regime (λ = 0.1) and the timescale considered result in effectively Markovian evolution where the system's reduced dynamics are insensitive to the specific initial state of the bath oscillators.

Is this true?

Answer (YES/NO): NO